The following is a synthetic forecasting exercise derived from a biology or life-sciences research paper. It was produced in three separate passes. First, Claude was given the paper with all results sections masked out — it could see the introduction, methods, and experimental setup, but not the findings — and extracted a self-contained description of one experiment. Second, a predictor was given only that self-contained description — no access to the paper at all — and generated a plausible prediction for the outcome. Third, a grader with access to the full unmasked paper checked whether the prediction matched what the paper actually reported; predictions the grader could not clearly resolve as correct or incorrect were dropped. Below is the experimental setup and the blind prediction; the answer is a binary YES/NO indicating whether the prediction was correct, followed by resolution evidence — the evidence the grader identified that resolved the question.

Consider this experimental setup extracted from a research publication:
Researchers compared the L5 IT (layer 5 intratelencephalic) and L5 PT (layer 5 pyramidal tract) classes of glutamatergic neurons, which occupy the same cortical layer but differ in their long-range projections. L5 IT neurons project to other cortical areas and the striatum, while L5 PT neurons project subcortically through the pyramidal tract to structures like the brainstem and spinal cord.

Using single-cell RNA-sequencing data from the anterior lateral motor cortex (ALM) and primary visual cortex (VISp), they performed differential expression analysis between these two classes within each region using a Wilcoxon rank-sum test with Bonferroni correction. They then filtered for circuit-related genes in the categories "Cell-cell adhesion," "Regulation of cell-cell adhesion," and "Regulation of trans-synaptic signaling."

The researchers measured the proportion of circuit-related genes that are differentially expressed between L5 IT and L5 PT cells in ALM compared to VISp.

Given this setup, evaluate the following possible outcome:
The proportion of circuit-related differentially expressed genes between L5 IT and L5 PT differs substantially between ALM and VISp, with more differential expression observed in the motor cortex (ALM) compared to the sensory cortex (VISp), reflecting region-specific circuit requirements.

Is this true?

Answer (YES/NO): NO